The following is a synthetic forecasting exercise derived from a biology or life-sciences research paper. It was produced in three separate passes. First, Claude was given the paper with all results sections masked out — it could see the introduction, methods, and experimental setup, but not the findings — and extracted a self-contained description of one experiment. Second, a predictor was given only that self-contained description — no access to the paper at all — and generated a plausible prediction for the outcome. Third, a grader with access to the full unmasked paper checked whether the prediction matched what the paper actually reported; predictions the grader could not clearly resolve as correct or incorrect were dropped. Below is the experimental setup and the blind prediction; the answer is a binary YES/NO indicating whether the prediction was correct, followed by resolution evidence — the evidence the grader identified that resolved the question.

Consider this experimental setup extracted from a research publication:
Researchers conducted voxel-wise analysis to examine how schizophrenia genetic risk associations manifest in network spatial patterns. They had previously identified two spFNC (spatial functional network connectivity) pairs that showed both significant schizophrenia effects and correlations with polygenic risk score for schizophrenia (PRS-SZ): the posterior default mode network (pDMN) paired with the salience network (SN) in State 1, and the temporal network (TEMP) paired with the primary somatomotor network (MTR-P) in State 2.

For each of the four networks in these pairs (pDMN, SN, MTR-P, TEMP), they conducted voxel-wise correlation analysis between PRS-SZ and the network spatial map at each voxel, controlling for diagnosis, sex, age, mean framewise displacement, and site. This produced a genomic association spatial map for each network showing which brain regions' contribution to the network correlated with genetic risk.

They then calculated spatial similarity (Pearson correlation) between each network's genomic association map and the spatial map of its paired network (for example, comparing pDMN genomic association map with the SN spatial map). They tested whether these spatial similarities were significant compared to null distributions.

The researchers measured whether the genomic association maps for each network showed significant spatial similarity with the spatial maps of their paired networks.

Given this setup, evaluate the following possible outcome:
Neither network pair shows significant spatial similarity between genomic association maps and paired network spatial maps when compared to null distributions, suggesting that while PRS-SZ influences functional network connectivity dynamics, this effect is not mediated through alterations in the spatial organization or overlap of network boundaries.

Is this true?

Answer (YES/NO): NO